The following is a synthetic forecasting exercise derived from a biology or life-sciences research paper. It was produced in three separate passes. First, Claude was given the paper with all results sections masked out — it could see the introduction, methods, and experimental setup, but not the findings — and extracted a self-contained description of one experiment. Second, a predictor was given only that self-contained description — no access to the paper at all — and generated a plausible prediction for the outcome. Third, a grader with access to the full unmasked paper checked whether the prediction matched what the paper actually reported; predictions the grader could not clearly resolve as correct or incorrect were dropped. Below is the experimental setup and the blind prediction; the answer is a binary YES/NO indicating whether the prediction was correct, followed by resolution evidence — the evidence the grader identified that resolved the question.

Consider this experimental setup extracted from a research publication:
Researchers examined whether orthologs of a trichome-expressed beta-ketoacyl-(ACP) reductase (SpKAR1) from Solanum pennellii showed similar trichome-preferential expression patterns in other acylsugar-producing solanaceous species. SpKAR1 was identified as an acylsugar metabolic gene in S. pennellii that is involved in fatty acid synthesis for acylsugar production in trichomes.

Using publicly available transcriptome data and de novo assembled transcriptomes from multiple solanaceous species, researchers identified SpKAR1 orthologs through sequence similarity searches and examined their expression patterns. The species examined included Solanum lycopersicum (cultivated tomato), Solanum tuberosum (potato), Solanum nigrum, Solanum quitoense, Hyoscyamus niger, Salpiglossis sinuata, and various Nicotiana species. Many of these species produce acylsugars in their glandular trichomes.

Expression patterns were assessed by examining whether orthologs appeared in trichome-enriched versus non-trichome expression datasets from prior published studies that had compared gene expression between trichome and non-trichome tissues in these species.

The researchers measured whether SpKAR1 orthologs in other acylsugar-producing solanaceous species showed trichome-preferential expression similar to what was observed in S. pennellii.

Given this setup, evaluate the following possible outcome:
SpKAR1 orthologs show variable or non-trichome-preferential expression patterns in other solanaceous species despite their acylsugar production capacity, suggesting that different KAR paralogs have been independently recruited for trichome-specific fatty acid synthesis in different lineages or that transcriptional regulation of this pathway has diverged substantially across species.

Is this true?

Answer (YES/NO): NO